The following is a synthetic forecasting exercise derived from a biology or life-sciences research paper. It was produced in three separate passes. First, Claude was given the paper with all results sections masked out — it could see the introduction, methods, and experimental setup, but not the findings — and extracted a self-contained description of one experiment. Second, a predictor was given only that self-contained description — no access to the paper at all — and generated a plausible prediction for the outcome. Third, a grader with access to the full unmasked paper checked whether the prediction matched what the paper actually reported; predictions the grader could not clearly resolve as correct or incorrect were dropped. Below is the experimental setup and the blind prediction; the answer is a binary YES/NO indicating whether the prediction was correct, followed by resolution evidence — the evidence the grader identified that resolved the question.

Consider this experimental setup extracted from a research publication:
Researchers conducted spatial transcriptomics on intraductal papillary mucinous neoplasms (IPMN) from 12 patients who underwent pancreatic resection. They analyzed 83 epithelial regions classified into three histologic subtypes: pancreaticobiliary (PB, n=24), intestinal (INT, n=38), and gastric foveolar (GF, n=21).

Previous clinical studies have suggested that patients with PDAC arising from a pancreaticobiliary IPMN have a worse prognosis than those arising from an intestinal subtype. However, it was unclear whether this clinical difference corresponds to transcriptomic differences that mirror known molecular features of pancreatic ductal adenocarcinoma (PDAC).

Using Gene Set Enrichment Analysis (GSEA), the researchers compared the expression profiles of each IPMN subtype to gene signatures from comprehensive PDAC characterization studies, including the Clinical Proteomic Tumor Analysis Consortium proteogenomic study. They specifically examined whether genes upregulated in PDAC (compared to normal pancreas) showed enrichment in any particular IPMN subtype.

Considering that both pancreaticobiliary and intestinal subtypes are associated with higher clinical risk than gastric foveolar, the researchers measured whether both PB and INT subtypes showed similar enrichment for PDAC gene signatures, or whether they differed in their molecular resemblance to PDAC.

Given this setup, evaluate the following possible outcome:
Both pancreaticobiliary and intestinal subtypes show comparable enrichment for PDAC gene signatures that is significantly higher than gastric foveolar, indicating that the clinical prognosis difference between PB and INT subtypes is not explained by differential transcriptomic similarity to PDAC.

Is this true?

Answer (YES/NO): NO